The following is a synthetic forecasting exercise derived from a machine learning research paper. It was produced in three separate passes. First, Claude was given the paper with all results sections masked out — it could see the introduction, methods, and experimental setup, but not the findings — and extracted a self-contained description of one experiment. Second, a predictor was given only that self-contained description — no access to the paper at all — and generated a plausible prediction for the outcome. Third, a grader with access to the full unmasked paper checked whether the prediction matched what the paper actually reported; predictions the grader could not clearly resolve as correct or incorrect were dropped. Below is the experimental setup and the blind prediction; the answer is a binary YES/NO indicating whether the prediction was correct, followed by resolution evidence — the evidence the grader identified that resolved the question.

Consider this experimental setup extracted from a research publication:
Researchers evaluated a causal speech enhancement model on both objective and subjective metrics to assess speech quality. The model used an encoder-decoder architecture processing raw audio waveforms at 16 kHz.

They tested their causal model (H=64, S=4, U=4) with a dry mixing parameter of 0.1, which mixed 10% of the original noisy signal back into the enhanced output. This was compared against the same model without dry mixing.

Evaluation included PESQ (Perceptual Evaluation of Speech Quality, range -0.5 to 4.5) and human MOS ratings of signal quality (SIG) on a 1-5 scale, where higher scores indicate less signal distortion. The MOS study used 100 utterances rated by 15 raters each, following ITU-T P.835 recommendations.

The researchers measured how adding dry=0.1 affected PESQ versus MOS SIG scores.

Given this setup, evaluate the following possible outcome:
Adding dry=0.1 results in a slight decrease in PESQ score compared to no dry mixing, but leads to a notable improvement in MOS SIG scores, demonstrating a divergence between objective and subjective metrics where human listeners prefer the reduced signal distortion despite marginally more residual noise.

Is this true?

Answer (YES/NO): YES